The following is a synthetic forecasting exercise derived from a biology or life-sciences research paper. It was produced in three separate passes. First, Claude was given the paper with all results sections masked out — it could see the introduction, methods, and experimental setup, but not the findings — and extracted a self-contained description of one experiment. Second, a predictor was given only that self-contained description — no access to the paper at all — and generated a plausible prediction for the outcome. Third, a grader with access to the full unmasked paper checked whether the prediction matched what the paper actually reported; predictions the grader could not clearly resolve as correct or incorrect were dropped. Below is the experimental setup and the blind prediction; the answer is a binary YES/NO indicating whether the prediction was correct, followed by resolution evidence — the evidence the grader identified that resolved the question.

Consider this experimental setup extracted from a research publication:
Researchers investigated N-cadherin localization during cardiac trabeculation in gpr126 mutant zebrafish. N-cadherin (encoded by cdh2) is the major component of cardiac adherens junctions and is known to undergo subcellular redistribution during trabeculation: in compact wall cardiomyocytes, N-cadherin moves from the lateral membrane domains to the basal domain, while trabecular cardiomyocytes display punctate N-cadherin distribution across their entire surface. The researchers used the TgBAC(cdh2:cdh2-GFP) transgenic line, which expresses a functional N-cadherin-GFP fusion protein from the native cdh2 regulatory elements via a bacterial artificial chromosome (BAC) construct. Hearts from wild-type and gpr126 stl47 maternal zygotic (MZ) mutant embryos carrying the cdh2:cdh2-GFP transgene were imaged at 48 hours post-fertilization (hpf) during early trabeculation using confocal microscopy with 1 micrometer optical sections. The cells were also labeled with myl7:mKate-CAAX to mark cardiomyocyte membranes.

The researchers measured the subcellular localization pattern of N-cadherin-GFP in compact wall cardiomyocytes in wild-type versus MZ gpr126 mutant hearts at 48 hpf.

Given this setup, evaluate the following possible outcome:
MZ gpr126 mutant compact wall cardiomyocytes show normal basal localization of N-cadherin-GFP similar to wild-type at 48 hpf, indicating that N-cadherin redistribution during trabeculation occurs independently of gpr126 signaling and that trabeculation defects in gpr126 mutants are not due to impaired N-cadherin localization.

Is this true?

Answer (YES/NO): NO